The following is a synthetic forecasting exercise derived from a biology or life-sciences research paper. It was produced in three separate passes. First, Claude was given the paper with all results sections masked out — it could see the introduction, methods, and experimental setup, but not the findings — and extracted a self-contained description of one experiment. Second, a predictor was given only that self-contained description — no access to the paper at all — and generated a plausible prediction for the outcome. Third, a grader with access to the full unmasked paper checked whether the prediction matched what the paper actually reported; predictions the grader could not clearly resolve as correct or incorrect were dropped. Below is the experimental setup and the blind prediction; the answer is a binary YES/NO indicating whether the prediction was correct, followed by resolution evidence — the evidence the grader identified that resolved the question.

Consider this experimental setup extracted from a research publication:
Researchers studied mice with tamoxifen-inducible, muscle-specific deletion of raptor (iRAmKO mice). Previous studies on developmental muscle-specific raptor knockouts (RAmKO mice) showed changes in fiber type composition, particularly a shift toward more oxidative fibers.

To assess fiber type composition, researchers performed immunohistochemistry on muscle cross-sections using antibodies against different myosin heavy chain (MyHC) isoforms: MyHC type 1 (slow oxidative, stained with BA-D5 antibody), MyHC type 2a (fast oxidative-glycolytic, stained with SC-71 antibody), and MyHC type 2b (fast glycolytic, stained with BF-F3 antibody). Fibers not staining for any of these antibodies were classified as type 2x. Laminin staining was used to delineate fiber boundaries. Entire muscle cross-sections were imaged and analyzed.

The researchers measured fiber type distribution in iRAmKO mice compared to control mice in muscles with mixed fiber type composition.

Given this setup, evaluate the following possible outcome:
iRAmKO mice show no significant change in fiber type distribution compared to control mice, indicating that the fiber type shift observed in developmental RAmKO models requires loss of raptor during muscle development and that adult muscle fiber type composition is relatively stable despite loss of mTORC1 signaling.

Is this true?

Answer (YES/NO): NO